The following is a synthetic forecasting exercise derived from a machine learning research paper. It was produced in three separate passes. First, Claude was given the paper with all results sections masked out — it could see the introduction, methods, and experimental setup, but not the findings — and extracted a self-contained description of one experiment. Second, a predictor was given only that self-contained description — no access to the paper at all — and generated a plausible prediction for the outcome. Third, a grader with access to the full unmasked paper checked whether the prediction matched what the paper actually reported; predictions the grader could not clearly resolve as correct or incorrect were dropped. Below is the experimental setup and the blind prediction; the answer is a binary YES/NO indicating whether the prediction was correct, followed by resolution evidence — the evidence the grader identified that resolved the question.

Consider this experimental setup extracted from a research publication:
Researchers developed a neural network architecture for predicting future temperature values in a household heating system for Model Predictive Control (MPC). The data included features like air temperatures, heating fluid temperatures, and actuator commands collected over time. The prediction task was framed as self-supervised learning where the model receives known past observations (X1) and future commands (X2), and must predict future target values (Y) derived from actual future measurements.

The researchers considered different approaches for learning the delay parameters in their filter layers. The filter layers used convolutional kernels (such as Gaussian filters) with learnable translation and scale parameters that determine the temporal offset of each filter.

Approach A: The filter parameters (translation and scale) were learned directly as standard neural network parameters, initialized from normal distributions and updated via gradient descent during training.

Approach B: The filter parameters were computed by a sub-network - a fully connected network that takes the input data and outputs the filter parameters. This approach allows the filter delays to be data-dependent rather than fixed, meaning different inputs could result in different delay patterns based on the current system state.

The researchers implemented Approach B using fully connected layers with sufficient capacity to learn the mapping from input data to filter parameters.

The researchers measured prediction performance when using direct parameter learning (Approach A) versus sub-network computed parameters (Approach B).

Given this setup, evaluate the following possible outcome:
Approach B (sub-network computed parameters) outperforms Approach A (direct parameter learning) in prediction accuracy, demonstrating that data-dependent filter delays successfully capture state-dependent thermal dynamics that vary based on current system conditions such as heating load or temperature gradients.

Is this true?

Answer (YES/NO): NO